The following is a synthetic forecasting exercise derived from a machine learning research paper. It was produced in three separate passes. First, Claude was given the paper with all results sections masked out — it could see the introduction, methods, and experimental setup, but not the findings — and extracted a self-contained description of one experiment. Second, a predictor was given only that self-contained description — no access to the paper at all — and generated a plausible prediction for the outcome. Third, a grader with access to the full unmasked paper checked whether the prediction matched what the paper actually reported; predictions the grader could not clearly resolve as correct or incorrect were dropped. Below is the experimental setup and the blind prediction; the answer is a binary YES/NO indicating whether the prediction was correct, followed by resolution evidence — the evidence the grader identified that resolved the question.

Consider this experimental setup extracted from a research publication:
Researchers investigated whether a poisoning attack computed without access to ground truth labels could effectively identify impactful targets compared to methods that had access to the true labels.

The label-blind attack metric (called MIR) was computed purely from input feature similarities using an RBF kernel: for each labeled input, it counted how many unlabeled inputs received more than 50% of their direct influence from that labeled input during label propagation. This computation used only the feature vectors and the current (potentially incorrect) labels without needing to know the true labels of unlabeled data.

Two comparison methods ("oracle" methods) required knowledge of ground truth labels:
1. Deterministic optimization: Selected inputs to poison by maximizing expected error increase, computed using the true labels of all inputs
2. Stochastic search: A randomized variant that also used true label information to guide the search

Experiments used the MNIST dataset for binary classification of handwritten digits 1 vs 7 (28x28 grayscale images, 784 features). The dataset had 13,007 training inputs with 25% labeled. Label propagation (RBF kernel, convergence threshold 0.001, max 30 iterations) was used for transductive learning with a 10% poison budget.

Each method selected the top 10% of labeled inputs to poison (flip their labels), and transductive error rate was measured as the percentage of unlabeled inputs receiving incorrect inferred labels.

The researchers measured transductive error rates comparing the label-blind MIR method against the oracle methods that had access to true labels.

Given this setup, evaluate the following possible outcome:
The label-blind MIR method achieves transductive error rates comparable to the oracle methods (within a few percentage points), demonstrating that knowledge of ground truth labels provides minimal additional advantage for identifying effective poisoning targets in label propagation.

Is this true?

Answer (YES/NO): NO